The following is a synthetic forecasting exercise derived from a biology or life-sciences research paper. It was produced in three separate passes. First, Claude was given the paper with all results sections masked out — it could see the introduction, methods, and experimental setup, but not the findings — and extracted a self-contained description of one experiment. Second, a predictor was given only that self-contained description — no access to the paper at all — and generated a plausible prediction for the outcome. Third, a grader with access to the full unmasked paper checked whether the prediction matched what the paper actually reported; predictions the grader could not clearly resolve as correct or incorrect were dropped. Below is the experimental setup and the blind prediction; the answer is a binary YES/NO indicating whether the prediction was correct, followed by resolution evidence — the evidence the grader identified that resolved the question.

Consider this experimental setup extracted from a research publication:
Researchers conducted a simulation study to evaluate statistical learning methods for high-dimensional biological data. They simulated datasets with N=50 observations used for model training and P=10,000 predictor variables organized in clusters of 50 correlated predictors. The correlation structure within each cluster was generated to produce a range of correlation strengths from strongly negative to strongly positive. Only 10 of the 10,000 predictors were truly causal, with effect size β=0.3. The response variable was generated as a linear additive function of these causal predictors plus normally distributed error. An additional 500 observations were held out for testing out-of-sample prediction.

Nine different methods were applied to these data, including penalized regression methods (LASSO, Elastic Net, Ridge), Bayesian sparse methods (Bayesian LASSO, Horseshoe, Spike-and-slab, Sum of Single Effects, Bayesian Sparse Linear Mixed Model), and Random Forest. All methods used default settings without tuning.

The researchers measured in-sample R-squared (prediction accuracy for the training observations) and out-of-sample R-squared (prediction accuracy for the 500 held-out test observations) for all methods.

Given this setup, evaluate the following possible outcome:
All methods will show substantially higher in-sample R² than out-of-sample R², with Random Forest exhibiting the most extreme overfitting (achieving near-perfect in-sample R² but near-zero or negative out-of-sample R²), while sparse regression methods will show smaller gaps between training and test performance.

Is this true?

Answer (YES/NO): NO